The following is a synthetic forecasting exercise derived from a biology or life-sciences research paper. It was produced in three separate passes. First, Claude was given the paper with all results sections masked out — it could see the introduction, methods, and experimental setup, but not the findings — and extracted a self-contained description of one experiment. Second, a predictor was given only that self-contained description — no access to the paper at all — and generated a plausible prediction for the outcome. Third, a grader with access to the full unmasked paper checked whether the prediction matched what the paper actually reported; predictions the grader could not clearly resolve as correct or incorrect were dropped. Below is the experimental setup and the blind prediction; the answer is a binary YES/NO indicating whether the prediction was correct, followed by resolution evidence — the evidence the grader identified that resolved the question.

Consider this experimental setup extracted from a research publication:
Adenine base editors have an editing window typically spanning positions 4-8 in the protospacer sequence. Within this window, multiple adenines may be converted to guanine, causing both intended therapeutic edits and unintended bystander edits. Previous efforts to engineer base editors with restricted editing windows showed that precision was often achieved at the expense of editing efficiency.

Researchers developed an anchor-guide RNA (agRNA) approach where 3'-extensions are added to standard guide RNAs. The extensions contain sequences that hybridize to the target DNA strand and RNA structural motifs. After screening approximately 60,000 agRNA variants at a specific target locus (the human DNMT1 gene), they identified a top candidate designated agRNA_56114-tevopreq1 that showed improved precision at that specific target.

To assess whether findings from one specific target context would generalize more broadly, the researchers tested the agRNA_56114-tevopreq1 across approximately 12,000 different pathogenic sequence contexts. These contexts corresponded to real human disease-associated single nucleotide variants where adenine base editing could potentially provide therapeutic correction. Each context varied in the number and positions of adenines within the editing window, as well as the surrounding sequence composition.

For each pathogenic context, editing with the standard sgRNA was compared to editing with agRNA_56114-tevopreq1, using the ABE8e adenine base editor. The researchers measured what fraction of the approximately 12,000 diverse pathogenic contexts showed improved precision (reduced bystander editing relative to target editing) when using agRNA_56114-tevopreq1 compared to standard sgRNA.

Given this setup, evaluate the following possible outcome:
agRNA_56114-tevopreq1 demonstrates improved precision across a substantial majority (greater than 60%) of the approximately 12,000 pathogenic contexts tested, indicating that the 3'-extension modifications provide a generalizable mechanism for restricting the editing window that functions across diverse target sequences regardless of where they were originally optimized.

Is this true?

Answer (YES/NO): NO